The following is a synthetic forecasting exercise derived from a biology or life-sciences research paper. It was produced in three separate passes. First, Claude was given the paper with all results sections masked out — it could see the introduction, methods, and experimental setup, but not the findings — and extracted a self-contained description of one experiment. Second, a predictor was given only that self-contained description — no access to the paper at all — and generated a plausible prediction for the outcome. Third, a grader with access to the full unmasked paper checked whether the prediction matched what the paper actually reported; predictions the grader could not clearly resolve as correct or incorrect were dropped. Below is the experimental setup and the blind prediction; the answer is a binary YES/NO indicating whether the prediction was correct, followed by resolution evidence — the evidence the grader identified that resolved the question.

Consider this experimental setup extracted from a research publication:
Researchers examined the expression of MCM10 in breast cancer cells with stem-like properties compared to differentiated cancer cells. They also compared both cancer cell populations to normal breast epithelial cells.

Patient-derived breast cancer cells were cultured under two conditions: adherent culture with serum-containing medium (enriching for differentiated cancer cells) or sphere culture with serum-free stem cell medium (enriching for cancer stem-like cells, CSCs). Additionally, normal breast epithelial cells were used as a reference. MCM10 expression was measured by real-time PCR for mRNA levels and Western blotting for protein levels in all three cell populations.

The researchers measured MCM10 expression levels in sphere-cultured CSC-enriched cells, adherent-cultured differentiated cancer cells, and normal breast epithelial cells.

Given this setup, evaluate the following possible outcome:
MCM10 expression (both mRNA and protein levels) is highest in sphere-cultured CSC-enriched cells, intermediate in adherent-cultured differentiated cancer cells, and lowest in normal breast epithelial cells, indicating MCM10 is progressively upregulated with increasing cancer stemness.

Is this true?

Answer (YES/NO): YES